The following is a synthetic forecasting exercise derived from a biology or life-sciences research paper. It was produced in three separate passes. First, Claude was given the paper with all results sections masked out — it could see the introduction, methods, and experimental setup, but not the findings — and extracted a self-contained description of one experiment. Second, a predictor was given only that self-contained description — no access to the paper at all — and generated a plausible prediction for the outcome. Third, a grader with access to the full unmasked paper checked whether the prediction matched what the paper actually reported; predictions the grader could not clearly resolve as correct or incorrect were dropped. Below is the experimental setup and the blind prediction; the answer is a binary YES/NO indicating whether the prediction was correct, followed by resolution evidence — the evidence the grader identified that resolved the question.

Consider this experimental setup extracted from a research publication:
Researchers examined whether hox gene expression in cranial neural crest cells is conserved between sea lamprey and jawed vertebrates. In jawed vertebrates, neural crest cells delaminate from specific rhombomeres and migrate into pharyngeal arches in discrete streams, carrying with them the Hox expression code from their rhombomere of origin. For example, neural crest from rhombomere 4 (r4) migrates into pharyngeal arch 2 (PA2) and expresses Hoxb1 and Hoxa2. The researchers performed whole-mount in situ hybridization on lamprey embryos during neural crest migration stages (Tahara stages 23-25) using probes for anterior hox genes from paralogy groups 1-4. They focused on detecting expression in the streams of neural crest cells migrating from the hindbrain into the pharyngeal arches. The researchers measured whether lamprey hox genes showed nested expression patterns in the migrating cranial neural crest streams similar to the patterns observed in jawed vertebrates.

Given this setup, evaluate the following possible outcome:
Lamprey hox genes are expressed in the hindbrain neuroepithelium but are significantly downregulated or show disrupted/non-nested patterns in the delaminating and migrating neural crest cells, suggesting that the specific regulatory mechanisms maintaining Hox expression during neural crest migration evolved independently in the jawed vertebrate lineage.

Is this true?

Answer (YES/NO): NO